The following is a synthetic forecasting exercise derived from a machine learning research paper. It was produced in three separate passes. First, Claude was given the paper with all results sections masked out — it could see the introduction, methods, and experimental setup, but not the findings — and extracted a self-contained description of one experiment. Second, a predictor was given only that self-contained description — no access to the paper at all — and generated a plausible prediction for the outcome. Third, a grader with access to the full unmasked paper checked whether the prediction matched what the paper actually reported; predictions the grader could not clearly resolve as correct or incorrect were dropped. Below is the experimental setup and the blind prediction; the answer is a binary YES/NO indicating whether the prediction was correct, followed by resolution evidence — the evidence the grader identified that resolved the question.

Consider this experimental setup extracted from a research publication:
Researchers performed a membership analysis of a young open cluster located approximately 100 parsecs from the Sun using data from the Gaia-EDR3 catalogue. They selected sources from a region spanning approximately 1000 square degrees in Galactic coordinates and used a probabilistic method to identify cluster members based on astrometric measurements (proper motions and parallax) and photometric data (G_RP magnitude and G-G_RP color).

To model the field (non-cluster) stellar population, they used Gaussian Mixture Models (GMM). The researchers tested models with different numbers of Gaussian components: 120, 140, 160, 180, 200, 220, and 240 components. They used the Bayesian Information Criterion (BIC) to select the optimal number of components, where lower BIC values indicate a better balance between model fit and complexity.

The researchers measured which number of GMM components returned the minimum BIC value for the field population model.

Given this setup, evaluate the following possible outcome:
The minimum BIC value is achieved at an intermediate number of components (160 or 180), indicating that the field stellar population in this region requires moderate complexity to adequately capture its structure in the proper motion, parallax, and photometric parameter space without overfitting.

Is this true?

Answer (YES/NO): YES